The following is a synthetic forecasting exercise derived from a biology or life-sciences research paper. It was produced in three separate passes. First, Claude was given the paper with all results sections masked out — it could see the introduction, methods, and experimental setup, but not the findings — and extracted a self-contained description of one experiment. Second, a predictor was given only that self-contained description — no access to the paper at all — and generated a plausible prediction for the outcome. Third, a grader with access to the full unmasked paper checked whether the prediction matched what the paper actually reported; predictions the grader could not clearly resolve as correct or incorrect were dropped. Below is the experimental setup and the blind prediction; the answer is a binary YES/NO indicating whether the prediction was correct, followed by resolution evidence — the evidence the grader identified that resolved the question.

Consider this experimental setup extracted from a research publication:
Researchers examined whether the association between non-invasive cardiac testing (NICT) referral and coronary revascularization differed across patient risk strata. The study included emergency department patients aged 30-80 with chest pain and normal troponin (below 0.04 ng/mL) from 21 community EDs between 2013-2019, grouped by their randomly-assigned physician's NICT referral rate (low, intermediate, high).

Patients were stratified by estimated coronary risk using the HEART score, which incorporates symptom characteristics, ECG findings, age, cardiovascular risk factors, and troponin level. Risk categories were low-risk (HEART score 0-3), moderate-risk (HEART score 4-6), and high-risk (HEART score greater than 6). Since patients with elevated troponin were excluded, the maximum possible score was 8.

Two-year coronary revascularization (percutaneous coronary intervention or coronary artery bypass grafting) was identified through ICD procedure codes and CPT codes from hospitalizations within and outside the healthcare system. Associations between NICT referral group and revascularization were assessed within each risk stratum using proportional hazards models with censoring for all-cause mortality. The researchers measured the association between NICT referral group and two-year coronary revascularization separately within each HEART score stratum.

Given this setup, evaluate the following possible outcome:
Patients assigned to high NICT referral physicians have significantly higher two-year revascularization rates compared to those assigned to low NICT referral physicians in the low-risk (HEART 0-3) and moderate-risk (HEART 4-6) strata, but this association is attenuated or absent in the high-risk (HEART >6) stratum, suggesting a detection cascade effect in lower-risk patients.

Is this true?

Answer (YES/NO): NO